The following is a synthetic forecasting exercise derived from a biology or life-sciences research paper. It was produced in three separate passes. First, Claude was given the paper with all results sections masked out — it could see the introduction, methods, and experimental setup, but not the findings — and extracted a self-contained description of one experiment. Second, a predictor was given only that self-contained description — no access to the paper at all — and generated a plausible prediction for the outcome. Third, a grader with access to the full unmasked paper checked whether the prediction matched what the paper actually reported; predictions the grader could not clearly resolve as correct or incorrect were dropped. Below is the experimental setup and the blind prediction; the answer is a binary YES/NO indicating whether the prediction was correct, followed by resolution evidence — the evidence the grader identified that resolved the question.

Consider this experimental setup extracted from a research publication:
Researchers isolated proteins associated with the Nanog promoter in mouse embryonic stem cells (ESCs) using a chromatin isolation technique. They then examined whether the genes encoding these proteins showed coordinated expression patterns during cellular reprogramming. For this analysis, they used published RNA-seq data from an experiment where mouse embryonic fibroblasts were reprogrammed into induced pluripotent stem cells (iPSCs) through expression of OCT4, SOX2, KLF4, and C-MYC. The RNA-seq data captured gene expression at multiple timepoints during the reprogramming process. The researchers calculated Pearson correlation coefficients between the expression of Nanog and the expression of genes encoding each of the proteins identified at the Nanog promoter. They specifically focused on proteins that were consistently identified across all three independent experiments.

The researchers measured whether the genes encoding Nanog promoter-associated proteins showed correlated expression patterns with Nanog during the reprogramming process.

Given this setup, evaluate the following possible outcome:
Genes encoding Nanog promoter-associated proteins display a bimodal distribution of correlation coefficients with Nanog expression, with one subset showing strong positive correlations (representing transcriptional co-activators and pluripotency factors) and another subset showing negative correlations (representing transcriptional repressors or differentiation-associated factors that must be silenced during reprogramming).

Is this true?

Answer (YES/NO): NO